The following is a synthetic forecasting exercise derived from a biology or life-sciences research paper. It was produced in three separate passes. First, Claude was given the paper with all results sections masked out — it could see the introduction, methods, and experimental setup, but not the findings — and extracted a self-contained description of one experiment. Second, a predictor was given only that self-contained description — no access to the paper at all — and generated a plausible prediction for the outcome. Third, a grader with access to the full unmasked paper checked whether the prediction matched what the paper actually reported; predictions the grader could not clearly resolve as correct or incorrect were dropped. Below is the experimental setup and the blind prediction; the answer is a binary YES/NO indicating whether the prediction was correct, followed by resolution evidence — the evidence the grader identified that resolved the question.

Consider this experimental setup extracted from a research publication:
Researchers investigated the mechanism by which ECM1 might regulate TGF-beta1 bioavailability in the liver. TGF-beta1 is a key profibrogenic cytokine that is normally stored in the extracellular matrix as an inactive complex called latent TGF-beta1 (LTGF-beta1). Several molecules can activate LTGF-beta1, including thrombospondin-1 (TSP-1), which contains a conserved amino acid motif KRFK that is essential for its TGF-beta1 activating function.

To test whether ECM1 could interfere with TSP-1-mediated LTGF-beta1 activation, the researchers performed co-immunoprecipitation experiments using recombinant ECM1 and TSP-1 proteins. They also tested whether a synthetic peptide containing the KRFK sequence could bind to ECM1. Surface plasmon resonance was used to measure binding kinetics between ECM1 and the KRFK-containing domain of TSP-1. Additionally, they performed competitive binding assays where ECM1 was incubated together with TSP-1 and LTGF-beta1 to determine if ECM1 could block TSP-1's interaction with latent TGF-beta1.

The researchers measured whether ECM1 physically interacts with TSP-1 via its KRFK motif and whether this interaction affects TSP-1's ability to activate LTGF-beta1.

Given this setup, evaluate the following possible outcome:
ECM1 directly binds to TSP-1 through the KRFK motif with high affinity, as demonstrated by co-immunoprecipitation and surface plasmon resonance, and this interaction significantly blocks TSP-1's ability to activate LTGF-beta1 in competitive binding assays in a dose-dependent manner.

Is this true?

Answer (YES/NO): NO